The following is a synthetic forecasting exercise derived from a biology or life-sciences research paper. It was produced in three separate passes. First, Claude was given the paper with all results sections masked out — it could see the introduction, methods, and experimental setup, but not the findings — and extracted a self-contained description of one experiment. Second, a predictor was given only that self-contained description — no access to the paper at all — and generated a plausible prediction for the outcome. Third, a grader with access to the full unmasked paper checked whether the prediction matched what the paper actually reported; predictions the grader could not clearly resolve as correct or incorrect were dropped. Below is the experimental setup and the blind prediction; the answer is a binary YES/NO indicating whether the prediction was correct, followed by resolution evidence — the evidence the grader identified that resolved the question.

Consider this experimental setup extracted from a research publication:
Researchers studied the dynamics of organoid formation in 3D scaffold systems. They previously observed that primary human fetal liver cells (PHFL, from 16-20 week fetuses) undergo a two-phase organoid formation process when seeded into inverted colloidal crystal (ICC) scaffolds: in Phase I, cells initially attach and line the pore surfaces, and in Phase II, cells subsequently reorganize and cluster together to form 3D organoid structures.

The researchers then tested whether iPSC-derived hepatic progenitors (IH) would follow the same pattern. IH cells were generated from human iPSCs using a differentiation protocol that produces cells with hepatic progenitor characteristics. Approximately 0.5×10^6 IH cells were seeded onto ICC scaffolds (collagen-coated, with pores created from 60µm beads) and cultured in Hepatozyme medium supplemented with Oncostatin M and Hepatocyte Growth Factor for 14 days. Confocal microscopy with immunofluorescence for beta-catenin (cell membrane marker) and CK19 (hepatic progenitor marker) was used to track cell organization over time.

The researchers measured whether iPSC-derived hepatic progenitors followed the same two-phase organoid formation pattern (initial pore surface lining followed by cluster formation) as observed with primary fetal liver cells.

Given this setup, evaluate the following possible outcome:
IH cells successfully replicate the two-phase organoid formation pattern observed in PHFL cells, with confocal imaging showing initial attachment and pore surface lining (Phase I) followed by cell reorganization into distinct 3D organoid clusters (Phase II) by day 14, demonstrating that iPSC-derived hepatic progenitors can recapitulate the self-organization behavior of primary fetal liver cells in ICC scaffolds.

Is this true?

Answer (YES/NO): YES